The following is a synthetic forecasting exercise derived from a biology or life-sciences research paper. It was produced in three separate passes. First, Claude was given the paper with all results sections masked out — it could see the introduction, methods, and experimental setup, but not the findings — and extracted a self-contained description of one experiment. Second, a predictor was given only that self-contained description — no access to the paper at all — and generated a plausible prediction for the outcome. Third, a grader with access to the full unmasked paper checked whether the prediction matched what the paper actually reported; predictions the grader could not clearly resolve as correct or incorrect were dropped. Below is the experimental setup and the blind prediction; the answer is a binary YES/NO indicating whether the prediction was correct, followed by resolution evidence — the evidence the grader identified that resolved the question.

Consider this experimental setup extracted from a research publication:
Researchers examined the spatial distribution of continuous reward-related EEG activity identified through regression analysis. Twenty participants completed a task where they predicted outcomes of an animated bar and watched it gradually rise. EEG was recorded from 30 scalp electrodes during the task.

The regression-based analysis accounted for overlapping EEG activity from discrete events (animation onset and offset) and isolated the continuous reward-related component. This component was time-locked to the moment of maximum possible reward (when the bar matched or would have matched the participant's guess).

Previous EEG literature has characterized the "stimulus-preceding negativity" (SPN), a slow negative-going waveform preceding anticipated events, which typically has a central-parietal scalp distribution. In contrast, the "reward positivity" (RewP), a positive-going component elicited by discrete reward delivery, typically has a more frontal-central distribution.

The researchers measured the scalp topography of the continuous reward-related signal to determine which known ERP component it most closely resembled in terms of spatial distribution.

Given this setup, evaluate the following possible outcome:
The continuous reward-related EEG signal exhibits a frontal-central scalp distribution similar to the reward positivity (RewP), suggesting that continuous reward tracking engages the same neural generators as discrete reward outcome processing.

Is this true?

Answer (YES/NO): NO